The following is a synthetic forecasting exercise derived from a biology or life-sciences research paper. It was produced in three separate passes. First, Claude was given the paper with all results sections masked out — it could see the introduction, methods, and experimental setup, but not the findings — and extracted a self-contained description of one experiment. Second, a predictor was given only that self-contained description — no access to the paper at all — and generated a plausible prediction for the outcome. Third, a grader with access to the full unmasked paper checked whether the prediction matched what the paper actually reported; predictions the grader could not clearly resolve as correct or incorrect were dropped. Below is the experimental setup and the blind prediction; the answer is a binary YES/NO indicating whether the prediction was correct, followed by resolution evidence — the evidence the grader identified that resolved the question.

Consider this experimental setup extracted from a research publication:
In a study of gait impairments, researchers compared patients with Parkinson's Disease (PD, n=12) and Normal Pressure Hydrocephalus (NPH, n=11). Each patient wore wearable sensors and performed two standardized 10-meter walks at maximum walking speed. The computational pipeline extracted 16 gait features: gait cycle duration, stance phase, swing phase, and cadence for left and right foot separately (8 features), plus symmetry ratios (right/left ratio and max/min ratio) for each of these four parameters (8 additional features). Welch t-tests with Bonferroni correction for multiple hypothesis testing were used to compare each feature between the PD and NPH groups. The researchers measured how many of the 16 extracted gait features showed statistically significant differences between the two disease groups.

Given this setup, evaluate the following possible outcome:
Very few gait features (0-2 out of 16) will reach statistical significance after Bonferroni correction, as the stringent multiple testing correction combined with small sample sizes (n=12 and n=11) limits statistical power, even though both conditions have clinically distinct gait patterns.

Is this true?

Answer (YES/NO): NO